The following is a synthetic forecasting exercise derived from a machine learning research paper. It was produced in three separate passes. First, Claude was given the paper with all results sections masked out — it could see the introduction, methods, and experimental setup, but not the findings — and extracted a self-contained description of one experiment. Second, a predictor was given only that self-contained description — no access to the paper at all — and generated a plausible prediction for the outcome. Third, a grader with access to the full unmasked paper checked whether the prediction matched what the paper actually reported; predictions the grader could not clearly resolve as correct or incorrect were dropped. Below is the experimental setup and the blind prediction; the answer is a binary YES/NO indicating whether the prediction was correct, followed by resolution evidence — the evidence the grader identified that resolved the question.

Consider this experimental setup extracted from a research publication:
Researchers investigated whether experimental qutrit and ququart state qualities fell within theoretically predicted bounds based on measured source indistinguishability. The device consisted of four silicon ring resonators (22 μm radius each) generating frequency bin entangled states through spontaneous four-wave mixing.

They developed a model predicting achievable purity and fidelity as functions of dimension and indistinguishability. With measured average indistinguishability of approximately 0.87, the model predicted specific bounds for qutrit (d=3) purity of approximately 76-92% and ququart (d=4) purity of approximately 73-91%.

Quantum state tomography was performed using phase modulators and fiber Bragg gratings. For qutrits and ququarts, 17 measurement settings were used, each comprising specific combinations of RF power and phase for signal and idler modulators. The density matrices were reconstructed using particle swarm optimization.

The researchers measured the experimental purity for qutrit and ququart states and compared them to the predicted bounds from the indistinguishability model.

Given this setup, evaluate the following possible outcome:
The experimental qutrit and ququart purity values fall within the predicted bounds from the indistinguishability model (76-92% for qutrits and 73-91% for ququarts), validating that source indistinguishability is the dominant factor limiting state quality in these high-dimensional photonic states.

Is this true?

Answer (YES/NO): YES